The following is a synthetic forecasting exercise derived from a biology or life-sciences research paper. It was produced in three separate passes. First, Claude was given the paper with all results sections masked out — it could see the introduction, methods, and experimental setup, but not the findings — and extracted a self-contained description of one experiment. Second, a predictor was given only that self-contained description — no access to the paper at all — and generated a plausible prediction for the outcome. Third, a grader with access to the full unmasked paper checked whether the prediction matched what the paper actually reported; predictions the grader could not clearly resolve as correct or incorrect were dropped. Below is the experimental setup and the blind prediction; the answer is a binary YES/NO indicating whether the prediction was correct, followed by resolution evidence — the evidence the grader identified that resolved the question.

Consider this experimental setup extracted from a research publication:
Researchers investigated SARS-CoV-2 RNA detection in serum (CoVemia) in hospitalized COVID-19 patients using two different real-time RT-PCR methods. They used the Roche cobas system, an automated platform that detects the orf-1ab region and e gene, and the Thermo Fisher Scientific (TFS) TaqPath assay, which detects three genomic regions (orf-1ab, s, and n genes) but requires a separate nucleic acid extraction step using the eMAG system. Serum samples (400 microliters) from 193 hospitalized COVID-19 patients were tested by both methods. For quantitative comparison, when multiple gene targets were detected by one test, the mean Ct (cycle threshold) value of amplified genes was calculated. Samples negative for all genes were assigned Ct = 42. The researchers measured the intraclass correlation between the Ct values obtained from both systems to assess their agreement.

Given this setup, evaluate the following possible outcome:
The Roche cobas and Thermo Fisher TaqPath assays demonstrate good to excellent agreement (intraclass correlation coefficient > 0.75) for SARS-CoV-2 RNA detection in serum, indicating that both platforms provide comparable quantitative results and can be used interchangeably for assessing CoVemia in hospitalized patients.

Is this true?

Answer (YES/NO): NO